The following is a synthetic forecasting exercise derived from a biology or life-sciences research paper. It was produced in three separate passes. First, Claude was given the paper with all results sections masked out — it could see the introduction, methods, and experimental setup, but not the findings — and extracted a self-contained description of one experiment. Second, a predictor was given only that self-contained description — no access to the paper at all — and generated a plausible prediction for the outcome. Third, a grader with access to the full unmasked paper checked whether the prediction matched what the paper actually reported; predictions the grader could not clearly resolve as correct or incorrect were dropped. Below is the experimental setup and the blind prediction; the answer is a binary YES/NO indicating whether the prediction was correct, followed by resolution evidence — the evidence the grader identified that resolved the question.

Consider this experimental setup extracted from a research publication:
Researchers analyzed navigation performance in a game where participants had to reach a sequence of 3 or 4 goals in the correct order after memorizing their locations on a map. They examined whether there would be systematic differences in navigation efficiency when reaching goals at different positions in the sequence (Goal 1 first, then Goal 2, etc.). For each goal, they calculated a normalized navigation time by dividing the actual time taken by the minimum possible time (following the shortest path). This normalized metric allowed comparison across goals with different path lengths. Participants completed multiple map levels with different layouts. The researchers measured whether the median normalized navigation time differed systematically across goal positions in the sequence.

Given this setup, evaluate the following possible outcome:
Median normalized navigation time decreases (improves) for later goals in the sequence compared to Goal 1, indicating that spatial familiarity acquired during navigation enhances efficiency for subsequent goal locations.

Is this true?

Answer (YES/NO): NO